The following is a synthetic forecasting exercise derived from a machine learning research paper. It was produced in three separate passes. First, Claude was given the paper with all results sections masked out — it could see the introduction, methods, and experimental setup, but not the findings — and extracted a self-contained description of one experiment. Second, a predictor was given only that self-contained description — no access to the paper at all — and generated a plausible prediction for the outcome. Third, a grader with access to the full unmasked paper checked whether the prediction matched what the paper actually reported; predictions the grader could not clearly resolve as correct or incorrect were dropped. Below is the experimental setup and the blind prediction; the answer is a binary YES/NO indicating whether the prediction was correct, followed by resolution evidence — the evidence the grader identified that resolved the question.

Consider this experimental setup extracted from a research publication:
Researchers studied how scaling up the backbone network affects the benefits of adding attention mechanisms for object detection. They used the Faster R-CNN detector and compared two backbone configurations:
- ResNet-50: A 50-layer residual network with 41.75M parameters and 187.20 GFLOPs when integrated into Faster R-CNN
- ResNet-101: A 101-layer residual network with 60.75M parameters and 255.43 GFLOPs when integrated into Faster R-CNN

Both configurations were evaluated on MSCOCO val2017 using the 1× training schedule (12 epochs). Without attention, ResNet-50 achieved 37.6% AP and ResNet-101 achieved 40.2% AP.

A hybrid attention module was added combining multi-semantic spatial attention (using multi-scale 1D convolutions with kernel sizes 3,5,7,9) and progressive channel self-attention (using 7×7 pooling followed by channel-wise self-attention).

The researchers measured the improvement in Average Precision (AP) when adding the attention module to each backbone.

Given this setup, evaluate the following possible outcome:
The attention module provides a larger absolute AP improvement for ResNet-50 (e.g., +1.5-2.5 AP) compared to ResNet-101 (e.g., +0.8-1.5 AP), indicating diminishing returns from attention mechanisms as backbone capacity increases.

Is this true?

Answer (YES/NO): YES